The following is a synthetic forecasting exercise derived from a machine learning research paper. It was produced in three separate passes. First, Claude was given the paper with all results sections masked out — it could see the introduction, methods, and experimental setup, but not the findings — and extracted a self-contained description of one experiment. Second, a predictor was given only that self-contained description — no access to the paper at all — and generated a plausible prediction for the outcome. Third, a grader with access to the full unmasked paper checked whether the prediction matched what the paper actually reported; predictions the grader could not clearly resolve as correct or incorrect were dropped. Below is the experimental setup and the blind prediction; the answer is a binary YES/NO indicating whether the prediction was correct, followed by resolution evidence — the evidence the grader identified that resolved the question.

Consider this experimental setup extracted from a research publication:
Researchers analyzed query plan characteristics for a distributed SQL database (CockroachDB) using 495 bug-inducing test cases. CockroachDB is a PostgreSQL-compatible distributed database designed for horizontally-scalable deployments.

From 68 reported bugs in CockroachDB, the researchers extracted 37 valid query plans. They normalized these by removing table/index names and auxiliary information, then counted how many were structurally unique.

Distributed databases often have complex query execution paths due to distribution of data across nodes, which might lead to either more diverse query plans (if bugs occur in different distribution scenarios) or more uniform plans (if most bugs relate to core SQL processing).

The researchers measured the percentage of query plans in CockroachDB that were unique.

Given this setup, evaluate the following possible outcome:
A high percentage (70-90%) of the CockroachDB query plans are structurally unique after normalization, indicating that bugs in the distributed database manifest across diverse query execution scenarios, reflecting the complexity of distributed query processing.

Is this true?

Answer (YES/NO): YES